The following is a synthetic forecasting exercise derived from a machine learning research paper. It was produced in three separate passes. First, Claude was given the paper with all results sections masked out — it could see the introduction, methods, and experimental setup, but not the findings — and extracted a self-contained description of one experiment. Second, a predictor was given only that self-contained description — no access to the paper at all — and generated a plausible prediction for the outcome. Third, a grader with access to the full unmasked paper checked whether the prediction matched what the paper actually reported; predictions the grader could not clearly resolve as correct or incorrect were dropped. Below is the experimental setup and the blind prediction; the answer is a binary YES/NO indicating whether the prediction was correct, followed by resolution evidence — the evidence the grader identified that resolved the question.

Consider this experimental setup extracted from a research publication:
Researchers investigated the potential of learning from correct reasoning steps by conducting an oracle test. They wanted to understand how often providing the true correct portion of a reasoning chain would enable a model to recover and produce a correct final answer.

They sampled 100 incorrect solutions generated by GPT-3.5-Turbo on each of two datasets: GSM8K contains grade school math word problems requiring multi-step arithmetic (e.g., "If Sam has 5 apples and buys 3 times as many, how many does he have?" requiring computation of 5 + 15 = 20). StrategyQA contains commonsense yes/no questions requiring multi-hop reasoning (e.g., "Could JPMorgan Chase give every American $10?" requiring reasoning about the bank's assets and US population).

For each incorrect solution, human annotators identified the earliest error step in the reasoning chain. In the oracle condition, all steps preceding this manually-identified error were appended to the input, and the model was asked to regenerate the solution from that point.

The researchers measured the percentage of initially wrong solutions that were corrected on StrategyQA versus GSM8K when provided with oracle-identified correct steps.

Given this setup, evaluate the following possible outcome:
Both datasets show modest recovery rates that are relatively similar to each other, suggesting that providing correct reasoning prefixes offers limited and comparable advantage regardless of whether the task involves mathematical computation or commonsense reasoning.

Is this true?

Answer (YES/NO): NO